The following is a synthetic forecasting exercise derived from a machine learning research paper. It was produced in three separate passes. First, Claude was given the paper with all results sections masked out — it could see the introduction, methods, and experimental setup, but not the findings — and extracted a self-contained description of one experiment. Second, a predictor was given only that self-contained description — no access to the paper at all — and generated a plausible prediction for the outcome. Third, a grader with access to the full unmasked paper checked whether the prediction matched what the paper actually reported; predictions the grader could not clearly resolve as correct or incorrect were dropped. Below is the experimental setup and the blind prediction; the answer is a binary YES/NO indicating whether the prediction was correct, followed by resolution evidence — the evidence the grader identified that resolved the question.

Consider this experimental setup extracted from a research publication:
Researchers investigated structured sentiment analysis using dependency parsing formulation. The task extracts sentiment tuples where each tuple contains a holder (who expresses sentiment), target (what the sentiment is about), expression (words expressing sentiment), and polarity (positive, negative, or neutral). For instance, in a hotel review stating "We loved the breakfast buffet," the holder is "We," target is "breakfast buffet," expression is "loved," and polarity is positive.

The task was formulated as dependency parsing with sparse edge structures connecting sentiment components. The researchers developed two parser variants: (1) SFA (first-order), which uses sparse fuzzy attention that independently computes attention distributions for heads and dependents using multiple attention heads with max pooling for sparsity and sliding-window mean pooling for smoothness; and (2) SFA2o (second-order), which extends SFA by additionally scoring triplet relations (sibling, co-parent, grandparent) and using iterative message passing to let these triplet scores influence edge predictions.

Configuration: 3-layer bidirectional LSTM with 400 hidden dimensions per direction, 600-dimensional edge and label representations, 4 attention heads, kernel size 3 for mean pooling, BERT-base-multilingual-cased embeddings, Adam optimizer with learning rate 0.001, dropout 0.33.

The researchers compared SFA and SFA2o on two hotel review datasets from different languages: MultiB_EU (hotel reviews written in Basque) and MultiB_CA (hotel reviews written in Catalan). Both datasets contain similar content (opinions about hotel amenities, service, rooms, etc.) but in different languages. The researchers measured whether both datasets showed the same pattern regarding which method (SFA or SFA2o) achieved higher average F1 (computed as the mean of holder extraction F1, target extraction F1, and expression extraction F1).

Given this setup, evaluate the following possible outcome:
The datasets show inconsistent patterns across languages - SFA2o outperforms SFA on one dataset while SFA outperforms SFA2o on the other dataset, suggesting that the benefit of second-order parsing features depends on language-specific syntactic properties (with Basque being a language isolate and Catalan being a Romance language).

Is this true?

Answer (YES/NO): YES